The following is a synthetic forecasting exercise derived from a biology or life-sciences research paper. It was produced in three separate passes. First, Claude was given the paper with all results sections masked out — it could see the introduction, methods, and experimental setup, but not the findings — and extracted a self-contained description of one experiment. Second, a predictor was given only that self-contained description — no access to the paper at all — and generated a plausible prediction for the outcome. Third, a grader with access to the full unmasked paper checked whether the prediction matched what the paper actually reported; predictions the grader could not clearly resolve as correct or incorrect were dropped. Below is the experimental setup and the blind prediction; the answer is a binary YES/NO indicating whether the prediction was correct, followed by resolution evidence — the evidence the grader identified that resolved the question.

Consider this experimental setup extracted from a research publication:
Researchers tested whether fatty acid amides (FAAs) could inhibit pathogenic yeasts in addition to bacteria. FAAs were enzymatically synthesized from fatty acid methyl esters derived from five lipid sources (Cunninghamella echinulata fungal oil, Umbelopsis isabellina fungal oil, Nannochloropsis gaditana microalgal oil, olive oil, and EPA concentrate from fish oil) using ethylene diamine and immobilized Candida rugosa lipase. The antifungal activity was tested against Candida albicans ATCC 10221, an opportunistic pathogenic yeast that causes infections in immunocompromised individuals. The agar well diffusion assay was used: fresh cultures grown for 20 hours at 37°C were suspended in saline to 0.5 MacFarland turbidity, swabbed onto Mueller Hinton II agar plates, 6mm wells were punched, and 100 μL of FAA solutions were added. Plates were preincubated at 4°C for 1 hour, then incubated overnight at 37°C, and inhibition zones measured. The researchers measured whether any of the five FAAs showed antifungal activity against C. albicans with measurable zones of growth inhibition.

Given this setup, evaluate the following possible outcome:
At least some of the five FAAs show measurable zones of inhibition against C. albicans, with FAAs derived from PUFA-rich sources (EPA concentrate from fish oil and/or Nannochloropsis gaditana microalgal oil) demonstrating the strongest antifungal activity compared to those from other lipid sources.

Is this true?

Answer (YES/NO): NO